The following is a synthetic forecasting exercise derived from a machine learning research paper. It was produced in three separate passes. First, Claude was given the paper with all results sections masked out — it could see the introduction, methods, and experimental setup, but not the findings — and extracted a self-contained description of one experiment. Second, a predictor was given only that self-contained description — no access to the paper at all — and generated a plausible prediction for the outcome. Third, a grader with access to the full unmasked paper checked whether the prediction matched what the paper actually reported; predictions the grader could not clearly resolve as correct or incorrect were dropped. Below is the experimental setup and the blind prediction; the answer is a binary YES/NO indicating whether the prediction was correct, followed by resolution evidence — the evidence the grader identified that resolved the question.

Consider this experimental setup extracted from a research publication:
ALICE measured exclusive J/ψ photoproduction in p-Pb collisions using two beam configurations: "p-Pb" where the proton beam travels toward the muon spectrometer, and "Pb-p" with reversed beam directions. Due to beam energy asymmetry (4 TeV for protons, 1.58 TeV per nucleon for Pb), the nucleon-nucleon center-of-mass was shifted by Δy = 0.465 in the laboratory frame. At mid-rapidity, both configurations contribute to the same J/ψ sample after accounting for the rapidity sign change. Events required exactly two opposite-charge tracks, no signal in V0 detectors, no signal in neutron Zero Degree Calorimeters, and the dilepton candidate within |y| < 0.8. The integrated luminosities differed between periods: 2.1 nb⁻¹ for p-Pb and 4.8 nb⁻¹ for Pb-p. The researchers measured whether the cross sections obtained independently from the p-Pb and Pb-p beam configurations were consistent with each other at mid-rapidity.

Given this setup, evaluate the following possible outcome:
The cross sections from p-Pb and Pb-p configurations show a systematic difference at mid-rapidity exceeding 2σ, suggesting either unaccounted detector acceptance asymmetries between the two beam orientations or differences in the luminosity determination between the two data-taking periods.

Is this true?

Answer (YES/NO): NO